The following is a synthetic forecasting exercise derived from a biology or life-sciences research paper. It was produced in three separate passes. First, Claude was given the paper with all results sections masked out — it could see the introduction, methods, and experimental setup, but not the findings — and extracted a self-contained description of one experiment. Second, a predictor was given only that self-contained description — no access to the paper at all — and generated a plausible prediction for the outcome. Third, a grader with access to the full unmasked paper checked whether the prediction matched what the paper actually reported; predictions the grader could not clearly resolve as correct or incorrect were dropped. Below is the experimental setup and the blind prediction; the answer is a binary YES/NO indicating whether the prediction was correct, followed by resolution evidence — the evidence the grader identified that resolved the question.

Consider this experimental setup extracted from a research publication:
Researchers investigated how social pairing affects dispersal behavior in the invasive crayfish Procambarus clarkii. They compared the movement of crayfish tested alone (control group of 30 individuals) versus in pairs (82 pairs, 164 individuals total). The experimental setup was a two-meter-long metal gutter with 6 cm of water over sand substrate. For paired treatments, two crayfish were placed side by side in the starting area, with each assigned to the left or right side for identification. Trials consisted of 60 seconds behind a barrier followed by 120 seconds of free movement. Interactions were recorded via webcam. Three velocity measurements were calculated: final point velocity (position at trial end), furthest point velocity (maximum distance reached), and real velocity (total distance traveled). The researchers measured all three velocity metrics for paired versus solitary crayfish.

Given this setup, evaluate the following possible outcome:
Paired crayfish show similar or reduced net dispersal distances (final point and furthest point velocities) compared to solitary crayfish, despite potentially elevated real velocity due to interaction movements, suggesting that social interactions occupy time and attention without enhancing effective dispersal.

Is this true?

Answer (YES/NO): NO